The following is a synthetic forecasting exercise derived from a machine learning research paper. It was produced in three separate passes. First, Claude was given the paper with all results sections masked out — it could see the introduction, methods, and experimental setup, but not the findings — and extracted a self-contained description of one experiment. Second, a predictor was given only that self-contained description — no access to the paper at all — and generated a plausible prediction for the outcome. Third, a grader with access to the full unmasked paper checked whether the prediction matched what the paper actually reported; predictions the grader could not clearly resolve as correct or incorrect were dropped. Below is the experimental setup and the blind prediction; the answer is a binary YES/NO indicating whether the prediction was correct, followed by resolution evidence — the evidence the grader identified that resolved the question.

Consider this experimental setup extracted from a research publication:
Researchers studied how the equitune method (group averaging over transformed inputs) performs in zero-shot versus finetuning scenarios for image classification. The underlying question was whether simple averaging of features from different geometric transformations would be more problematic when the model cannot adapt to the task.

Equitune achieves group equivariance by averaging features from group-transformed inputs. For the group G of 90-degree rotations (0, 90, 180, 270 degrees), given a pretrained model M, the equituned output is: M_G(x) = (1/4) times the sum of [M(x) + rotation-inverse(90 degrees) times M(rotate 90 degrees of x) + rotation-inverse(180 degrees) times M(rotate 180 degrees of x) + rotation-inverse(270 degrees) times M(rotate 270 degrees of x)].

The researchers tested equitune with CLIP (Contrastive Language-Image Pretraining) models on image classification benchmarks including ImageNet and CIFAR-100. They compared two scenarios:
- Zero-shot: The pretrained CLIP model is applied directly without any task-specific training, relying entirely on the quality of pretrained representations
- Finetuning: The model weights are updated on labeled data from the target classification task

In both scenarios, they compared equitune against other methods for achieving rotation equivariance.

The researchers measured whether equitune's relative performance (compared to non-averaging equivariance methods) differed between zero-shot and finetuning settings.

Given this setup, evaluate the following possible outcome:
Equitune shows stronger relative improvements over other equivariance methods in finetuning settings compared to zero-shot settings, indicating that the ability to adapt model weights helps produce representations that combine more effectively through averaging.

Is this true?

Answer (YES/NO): YES